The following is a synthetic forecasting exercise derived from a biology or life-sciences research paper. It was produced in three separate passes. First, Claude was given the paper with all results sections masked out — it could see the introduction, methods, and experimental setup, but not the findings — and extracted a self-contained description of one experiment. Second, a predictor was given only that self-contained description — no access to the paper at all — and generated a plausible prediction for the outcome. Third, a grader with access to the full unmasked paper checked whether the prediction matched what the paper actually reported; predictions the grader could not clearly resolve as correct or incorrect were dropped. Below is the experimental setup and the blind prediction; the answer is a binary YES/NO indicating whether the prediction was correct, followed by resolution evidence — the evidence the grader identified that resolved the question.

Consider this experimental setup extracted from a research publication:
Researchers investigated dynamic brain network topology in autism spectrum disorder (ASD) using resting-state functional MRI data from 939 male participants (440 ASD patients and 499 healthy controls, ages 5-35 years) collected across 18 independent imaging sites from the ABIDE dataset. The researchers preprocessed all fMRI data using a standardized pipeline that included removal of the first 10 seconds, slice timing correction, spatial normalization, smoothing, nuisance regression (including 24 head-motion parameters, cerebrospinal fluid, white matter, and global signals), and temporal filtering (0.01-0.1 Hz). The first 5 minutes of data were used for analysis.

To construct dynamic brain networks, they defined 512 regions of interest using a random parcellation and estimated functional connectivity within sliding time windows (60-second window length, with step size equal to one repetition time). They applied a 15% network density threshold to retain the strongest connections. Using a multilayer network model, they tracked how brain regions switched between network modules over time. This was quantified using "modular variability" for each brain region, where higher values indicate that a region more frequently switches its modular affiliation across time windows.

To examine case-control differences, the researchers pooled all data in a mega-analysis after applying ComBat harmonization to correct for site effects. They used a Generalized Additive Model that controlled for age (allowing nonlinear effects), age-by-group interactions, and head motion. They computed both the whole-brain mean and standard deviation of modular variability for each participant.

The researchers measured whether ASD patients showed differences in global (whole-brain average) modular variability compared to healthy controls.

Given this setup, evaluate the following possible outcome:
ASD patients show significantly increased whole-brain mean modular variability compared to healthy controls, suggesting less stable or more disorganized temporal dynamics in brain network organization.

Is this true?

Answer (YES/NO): YES